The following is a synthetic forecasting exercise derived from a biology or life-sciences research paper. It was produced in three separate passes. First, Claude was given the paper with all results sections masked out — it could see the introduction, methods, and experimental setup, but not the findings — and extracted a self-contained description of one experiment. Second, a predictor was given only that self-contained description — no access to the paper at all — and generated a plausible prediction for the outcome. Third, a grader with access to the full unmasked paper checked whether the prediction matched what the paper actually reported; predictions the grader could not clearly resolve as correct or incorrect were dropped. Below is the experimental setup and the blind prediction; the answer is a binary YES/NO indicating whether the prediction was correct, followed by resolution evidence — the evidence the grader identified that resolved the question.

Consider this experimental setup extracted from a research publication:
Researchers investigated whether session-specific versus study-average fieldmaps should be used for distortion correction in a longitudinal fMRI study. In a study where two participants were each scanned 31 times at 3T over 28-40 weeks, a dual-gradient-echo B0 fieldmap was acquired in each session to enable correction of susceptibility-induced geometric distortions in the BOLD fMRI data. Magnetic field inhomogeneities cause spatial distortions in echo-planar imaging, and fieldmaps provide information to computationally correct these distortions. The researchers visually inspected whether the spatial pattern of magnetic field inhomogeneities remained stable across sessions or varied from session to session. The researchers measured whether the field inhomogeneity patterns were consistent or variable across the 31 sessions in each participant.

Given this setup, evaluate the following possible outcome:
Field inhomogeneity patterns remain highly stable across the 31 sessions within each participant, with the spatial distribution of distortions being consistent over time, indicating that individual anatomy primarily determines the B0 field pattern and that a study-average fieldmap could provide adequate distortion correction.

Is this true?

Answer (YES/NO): NO